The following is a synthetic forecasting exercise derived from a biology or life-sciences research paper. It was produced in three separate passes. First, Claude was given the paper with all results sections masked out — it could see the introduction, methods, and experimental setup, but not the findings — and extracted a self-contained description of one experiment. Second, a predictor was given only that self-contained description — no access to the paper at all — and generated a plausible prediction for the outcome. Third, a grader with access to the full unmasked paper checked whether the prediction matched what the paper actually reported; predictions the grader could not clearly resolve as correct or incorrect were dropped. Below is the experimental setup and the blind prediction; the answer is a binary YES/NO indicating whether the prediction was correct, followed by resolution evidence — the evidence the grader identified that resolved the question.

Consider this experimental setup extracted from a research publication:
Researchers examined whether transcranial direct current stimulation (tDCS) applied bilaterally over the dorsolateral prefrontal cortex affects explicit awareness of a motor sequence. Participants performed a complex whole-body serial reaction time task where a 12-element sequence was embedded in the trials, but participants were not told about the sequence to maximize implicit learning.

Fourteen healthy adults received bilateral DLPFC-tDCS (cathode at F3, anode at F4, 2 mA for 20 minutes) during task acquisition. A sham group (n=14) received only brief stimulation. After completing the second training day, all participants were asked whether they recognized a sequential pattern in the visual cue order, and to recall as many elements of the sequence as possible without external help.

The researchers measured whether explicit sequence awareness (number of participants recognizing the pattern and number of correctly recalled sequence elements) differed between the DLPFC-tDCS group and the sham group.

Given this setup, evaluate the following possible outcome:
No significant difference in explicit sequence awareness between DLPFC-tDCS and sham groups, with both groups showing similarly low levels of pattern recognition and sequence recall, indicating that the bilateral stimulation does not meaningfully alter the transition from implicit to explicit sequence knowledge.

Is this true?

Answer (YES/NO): YES